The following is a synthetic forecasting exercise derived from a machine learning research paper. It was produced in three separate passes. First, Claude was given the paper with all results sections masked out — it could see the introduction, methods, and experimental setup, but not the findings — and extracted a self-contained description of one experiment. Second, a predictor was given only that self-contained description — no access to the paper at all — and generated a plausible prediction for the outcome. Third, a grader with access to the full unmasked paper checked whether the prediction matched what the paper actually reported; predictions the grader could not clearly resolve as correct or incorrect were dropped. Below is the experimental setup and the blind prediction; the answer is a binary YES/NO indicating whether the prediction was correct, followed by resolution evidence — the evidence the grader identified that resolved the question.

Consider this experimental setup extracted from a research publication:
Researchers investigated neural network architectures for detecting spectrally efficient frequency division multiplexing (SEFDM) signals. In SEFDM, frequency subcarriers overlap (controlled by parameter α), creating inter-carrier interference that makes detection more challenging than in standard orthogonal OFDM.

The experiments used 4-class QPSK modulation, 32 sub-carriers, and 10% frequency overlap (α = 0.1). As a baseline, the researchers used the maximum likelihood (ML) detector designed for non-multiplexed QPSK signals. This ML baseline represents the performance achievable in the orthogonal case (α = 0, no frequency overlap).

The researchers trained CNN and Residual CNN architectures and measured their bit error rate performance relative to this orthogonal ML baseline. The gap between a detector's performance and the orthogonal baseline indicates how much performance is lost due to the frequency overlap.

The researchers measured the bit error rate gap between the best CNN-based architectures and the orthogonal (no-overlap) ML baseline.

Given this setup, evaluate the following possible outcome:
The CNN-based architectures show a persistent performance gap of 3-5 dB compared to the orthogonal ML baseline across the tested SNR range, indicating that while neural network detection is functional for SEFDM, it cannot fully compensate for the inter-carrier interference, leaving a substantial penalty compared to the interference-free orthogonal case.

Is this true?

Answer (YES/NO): NO